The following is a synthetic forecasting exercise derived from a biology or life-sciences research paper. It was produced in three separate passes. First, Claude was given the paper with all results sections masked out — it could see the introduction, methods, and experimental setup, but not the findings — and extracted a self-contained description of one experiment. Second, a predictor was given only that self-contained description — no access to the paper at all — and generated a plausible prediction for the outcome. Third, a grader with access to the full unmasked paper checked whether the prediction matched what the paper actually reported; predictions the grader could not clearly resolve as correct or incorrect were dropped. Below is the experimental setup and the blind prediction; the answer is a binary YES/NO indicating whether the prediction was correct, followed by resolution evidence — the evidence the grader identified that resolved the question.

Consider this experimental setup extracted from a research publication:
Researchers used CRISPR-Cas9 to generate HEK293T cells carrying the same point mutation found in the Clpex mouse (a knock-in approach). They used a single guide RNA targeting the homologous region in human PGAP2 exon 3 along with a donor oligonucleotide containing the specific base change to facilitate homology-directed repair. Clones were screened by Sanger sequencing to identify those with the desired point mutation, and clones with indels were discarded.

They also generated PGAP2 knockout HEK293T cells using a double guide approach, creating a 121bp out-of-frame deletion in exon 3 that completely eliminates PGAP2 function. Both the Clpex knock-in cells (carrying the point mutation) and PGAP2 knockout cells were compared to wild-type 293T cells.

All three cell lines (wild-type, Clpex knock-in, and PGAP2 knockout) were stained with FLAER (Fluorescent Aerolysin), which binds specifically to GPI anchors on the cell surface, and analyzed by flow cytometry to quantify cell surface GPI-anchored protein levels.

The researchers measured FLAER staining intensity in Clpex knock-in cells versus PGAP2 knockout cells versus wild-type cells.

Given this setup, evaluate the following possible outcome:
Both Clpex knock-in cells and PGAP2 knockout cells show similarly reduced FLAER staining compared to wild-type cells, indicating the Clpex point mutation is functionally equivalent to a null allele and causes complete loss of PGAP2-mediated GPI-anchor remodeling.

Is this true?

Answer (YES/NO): YES